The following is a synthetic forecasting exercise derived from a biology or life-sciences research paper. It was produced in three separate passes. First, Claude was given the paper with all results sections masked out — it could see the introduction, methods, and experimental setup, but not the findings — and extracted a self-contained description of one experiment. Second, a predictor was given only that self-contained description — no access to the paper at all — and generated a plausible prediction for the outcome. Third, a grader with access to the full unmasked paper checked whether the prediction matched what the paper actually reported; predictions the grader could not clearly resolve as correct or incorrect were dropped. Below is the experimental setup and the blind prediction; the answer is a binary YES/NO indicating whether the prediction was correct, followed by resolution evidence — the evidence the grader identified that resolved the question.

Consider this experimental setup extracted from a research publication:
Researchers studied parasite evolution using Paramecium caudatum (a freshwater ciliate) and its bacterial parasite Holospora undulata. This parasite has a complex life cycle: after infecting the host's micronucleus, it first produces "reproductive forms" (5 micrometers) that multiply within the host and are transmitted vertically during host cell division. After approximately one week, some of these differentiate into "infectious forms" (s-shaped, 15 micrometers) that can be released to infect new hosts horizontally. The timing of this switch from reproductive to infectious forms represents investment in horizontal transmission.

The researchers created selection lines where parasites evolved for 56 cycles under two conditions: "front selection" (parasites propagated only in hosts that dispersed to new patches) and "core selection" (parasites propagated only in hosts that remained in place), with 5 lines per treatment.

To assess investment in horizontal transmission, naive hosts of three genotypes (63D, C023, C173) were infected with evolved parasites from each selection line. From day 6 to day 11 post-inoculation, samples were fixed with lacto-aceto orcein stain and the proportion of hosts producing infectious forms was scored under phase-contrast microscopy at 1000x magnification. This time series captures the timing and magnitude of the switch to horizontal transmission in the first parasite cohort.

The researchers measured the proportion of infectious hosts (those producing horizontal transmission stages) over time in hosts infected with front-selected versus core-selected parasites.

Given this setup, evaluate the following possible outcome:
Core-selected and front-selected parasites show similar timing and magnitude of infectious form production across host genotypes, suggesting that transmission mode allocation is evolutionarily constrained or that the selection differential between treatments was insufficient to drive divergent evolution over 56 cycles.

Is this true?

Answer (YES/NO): NO